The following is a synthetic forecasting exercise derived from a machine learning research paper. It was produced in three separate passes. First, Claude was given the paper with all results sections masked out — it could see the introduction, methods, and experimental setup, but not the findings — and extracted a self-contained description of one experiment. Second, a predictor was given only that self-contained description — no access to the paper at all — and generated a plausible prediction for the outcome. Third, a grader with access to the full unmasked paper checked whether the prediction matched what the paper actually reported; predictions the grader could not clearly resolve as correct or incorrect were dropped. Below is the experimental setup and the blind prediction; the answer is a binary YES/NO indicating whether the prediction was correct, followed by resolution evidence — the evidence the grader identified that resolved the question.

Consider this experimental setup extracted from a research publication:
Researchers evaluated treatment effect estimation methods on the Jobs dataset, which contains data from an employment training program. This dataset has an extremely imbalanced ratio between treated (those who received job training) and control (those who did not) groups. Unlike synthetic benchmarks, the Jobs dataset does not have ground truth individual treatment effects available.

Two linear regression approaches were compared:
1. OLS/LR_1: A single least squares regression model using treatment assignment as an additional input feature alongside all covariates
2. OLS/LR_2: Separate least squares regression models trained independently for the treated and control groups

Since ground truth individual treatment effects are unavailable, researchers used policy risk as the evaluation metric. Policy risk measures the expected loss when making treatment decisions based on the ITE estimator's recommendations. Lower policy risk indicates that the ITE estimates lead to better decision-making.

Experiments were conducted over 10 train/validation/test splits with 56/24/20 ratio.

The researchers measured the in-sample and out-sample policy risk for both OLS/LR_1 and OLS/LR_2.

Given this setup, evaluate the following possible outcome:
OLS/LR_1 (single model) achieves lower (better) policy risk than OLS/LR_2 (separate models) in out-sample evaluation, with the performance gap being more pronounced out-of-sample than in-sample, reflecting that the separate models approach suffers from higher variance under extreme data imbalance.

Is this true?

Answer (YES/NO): NO